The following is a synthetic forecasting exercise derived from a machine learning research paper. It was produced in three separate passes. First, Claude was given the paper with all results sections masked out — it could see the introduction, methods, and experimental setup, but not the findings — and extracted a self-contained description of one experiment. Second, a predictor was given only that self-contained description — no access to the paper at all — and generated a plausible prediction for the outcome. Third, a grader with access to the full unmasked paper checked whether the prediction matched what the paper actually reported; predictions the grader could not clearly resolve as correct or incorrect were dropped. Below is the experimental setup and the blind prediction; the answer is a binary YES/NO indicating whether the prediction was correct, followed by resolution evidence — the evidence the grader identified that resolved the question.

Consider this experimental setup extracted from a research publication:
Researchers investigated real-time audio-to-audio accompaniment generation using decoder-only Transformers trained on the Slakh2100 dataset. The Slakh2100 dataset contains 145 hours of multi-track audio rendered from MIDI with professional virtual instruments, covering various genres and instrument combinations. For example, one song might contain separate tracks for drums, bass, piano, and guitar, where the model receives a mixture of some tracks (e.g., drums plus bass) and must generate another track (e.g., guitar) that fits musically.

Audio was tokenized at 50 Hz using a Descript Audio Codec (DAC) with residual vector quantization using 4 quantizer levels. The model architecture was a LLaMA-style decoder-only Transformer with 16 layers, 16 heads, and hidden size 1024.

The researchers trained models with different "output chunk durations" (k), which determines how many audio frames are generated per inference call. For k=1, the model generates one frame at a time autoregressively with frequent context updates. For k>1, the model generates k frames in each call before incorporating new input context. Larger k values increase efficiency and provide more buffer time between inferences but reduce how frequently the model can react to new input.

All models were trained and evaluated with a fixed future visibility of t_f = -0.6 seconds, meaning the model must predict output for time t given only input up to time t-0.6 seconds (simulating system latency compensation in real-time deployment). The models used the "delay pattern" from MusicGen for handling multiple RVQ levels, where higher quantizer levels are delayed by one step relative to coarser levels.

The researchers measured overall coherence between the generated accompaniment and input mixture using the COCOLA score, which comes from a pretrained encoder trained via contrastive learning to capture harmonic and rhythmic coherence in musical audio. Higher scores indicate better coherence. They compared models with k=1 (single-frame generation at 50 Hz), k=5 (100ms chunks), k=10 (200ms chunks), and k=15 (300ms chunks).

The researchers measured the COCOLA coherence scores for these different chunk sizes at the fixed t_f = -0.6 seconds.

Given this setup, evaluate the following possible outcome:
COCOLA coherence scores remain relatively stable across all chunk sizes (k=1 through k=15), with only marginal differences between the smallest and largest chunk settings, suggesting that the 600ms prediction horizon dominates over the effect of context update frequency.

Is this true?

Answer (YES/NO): NO